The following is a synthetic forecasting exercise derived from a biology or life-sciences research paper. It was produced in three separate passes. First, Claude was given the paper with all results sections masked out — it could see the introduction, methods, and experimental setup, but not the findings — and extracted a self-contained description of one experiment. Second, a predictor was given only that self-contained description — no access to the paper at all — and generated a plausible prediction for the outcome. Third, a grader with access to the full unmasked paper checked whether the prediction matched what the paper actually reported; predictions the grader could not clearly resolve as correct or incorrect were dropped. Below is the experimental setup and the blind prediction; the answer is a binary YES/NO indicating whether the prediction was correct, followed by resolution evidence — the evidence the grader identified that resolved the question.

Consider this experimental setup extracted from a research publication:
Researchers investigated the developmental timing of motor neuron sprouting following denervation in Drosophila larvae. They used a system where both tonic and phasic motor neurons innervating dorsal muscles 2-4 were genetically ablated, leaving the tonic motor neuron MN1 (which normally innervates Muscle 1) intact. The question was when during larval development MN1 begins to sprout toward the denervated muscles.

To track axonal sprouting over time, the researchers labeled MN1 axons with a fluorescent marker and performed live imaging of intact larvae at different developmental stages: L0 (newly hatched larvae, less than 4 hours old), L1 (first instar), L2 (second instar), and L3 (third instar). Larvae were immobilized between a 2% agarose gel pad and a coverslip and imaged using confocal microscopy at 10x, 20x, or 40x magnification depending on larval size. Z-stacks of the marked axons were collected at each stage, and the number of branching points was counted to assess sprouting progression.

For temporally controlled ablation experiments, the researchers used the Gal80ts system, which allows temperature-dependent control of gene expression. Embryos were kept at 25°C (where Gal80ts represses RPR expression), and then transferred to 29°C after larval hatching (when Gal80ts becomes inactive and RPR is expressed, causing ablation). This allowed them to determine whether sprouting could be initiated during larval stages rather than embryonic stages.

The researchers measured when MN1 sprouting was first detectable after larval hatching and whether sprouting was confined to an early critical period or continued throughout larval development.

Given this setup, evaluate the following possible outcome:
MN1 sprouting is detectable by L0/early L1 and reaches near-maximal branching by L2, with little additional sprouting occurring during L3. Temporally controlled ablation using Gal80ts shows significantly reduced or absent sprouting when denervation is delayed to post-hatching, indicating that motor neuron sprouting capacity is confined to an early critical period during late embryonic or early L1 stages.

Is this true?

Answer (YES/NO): NO